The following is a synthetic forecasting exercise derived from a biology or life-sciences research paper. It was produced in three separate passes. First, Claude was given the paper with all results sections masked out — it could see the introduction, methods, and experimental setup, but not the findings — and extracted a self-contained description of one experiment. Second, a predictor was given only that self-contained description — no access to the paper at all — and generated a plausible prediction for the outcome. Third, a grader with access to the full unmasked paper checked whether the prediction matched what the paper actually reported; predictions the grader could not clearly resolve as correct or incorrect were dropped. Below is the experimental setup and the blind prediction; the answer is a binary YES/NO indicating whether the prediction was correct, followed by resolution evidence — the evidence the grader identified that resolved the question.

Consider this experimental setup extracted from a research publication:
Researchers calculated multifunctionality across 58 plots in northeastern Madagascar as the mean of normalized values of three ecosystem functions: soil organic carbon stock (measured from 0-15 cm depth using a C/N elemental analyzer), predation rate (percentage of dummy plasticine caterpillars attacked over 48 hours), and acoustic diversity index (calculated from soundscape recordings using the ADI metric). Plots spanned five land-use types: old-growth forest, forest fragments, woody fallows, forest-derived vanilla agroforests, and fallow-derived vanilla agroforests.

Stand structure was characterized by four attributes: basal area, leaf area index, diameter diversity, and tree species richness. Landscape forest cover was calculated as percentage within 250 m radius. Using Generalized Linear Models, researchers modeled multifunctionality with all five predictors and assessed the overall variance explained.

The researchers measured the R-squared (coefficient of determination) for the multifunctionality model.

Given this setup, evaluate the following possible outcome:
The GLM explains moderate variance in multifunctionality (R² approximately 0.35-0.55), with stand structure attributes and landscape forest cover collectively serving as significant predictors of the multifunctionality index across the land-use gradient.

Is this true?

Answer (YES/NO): NO